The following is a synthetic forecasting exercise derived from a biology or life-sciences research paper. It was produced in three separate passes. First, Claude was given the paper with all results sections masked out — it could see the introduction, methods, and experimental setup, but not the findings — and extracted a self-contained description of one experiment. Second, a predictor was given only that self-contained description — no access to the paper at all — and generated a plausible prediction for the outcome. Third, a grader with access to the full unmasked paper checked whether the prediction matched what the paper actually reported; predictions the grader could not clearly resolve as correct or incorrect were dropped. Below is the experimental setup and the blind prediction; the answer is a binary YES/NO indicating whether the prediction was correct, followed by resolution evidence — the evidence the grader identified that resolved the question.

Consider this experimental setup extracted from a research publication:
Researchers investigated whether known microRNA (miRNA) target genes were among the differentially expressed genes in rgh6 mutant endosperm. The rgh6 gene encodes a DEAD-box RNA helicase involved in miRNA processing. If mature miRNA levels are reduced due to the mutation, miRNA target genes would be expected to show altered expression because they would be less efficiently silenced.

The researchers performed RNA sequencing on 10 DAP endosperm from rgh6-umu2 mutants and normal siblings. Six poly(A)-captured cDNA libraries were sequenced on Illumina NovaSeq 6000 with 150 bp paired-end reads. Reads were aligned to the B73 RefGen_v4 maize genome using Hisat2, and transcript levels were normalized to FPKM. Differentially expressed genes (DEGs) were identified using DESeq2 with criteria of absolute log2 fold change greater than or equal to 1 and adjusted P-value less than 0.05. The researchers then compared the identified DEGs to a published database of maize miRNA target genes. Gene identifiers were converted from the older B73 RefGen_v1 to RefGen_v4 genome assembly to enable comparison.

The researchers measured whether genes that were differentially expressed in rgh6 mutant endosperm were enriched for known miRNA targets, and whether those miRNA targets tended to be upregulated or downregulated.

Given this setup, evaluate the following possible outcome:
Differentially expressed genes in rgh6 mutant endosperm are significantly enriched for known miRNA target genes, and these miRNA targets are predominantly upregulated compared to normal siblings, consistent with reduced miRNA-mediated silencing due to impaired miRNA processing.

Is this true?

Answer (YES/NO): NO